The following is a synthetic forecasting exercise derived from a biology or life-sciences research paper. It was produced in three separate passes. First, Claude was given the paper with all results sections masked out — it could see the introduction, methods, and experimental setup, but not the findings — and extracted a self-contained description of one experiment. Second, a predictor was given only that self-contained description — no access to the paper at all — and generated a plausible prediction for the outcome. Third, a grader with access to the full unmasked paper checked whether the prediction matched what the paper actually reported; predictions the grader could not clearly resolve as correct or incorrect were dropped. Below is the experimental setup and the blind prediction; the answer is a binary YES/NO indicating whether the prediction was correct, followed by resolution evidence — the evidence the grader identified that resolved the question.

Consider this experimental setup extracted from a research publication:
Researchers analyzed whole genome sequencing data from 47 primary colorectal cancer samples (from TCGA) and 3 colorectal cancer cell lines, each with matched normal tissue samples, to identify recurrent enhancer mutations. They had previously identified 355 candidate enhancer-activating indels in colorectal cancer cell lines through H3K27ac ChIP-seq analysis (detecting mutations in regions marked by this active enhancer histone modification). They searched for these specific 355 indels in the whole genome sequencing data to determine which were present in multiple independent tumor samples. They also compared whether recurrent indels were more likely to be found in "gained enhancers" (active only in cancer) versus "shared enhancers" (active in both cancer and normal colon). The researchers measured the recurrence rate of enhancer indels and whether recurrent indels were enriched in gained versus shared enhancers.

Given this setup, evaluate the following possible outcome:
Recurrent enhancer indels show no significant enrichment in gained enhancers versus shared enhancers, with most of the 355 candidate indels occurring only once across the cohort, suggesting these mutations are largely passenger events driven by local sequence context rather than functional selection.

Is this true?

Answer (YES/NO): NO